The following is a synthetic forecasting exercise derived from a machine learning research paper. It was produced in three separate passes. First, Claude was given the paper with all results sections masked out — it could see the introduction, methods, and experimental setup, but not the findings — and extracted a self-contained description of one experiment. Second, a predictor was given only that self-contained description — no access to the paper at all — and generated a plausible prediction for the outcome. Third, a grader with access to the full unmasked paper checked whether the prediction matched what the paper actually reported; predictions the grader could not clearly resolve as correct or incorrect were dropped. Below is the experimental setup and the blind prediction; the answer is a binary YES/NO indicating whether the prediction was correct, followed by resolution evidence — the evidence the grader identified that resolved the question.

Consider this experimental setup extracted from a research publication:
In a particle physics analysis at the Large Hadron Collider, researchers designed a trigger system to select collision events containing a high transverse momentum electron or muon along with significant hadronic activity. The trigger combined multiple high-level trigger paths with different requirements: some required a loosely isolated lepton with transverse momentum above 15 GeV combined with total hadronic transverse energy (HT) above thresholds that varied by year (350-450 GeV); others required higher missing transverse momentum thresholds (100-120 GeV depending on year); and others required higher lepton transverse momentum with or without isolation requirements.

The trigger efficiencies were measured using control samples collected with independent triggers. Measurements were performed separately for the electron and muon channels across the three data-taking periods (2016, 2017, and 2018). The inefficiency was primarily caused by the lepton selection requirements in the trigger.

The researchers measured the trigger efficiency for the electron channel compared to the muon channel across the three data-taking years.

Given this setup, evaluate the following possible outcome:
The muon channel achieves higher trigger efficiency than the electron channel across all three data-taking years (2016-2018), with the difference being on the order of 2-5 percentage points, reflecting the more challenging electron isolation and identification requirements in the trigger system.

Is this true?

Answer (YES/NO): NO